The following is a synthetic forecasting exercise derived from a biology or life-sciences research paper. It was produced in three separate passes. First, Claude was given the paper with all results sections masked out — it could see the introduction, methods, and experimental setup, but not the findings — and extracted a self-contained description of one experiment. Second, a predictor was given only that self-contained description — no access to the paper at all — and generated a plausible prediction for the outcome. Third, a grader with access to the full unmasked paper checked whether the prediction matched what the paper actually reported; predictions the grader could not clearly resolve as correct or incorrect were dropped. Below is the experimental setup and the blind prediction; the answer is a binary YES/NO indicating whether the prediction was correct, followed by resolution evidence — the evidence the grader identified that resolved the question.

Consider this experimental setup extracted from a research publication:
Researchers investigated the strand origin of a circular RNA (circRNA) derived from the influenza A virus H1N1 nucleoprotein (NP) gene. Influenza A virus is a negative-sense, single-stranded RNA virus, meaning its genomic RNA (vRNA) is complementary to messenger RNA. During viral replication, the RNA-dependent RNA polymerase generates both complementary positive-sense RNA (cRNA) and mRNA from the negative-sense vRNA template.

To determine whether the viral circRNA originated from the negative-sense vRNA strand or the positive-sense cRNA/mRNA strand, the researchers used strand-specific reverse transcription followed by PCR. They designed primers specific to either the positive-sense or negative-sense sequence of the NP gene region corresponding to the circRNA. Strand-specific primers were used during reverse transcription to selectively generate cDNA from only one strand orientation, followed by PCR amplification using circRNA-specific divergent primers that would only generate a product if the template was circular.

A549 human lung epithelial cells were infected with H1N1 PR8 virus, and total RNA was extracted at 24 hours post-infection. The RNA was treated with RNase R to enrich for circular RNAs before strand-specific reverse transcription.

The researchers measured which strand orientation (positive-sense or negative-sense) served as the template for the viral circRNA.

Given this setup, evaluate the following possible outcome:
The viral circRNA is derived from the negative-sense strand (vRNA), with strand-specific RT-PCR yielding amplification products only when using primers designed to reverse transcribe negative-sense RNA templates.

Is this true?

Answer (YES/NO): YES